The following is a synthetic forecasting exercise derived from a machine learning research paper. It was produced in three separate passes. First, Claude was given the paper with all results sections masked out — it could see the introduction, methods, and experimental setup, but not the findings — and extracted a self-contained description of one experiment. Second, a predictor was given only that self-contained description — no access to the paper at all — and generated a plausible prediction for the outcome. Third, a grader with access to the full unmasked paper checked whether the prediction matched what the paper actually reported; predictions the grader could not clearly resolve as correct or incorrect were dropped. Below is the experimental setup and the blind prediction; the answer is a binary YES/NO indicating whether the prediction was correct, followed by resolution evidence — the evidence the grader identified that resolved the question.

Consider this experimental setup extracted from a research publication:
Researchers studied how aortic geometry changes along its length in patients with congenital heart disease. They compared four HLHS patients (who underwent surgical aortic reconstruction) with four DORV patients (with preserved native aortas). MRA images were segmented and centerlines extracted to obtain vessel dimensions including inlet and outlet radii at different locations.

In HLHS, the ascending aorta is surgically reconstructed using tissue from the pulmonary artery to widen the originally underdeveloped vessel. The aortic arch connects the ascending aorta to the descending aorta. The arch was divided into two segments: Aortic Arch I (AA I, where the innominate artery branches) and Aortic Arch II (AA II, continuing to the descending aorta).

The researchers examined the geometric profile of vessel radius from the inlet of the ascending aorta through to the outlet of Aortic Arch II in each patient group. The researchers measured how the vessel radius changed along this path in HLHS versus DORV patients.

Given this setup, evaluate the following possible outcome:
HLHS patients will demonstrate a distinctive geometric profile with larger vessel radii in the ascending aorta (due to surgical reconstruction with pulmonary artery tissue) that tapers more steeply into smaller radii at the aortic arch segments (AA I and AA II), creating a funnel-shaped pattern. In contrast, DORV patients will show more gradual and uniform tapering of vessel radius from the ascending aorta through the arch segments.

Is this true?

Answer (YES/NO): NO